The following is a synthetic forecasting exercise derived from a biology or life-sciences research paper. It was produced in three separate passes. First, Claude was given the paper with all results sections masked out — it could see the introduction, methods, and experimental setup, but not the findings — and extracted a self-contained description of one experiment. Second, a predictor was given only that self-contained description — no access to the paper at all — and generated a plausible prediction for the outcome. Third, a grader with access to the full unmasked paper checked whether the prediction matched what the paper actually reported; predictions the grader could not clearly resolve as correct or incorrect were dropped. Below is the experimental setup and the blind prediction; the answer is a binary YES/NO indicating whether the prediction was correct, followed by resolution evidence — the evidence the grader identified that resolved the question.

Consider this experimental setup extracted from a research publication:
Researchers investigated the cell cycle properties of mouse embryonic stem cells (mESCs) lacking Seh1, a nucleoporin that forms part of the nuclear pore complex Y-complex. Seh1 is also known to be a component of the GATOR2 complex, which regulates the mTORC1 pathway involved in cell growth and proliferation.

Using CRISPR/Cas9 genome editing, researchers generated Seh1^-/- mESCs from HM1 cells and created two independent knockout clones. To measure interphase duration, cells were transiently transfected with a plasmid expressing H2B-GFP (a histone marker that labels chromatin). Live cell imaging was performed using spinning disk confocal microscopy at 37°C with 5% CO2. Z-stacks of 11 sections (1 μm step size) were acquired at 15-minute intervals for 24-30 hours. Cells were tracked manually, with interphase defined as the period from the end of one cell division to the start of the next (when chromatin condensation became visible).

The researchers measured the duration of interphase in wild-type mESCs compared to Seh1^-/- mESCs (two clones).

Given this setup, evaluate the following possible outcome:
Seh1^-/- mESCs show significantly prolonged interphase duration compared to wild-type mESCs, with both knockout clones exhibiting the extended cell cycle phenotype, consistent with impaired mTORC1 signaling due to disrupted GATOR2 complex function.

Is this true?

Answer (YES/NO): NO